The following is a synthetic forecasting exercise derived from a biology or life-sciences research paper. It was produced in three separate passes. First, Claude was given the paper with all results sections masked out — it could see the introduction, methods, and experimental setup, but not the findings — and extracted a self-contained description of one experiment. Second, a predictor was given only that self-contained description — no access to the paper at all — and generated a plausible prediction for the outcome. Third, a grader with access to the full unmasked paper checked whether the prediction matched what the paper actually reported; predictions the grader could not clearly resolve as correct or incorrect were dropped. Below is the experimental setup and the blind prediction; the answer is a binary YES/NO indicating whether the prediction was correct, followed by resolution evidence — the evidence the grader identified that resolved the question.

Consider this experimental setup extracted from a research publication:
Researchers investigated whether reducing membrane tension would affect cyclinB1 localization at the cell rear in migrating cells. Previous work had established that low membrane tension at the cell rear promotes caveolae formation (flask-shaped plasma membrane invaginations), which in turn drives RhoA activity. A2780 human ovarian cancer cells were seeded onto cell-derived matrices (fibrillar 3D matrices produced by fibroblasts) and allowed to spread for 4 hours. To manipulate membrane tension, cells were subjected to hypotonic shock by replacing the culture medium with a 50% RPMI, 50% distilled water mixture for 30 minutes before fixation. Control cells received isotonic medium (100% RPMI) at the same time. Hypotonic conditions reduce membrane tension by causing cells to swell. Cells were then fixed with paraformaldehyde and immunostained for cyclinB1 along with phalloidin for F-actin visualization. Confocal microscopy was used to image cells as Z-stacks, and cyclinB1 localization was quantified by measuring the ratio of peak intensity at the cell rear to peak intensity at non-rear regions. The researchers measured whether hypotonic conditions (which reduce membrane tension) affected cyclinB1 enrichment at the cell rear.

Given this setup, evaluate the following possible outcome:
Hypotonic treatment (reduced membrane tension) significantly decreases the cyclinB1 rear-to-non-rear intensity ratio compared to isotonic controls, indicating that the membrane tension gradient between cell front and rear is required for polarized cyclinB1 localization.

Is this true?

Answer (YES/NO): NO